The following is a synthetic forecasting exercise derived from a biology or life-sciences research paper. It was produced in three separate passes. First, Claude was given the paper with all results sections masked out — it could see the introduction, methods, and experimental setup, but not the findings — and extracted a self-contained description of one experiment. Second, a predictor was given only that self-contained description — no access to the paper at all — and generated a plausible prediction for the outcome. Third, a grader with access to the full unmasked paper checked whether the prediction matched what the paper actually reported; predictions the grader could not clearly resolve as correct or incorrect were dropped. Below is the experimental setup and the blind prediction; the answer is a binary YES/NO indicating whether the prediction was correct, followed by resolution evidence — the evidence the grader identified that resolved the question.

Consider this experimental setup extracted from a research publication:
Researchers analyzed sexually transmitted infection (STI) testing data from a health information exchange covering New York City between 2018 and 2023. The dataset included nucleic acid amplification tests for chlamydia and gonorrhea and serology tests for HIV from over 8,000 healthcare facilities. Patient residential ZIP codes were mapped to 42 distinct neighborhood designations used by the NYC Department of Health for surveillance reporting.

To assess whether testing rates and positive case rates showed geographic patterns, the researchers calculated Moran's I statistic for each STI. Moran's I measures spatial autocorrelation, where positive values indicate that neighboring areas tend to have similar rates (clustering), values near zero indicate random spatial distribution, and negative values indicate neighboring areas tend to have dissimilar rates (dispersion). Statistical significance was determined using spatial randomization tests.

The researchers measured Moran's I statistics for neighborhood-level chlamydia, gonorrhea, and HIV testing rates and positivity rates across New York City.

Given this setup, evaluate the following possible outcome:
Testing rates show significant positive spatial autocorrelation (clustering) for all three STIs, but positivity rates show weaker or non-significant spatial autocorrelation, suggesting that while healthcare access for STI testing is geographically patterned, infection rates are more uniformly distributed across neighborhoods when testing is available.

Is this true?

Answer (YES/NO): NO